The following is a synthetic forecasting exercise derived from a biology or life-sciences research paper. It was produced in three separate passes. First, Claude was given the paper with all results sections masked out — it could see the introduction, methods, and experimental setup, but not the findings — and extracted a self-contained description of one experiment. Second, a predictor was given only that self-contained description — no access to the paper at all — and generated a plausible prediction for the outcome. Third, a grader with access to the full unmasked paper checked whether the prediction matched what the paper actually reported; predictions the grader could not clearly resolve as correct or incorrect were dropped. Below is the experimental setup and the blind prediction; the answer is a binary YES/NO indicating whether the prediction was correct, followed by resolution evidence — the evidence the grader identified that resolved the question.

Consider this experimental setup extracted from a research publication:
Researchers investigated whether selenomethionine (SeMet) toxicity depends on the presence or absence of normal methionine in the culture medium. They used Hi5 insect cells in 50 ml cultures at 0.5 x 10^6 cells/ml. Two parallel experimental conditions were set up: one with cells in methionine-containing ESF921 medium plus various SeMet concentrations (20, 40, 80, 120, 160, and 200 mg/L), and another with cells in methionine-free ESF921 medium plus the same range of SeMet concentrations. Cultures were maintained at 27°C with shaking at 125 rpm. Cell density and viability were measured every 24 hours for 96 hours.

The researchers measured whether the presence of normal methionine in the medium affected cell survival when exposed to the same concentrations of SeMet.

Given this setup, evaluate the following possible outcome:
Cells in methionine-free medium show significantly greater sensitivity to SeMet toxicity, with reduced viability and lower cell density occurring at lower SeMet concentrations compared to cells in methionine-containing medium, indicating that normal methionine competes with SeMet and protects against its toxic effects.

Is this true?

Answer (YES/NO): YES